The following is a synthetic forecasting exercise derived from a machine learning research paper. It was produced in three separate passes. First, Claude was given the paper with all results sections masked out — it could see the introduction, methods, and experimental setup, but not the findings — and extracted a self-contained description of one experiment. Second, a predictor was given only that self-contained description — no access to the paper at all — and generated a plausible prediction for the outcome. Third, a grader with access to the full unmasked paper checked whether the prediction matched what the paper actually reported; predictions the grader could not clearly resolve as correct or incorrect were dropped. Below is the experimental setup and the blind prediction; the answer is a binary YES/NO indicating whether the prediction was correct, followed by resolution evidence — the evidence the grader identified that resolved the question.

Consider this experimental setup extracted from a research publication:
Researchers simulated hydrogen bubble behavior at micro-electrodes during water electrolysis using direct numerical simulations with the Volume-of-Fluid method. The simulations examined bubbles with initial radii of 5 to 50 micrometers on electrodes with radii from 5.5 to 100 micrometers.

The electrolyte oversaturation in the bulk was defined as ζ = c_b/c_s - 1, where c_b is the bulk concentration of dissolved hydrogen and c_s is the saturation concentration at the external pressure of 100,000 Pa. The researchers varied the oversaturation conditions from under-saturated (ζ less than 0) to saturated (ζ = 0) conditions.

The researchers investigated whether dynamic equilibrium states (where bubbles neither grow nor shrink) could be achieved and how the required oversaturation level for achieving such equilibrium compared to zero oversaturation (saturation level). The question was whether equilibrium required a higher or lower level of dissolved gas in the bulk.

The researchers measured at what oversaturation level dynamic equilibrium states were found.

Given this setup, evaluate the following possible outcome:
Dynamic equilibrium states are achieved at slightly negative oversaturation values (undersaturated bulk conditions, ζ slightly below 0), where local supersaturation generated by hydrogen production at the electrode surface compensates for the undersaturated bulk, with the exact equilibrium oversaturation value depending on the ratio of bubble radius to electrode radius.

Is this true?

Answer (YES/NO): NO